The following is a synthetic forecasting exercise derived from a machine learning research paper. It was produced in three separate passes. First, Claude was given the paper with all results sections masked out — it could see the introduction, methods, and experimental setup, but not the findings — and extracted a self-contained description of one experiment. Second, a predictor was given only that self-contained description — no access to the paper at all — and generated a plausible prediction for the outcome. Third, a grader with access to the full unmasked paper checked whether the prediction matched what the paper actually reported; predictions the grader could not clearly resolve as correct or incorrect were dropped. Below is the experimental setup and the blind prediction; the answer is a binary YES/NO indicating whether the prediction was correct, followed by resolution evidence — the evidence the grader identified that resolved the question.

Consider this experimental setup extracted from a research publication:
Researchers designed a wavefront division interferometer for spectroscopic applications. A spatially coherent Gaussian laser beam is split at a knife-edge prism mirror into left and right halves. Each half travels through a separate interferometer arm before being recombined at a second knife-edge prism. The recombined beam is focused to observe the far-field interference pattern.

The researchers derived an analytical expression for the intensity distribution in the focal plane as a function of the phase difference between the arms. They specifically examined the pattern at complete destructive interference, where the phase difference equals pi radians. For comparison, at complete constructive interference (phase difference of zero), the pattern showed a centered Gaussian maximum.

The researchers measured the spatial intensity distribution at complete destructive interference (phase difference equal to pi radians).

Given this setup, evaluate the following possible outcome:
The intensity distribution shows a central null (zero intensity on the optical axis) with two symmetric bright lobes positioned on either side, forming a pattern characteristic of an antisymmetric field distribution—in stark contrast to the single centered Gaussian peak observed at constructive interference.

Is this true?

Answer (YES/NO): YES